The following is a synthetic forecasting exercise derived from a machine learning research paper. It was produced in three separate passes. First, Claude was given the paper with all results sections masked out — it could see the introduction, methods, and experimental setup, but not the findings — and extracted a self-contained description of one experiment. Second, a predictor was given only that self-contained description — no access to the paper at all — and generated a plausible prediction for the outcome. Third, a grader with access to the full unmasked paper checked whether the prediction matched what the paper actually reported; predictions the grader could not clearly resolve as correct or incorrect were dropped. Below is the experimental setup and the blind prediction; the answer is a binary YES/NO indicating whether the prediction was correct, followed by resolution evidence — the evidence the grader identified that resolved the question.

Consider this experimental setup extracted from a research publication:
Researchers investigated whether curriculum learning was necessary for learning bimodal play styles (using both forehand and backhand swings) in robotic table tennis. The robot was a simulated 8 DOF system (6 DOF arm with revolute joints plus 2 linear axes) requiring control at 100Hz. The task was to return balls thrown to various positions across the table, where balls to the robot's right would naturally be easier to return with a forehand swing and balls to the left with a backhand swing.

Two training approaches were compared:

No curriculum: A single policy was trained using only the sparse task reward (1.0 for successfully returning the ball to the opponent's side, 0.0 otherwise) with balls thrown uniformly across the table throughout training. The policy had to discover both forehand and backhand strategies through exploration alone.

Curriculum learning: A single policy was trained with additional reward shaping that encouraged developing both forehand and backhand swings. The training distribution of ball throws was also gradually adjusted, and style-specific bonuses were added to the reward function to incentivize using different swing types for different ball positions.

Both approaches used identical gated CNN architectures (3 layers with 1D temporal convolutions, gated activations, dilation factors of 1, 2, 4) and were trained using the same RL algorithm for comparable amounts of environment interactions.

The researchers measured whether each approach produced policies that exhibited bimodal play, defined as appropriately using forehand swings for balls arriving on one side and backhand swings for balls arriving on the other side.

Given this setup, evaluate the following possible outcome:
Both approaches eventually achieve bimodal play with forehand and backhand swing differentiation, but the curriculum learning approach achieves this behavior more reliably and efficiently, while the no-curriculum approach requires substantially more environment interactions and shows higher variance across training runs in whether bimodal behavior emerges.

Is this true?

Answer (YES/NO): NO